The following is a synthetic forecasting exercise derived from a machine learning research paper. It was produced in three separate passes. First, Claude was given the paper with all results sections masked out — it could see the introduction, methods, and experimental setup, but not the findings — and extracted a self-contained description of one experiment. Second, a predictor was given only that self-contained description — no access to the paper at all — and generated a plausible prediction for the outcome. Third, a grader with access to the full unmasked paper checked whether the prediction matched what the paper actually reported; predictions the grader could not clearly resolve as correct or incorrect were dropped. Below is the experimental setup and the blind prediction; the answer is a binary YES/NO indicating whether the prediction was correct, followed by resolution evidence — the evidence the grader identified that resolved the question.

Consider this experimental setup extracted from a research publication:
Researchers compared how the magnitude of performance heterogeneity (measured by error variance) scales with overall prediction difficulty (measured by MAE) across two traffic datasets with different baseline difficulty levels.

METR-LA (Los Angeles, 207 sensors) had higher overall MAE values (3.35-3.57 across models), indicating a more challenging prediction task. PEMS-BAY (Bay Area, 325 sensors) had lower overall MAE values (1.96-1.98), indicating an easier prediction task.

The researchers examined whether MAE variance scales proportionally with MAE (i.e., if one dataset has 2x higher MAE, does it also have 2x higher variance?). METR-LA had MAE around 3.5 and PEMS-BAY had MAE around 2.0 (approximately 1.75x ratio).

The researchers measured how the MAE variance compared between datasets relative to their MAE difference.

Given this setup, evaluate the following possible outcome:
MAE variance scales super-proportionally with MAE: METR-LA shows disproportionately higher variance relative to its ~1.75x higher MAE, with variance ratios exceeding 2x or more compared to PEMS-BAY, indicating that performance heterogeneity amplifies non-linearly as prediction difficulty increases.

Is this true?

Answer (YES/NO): YES